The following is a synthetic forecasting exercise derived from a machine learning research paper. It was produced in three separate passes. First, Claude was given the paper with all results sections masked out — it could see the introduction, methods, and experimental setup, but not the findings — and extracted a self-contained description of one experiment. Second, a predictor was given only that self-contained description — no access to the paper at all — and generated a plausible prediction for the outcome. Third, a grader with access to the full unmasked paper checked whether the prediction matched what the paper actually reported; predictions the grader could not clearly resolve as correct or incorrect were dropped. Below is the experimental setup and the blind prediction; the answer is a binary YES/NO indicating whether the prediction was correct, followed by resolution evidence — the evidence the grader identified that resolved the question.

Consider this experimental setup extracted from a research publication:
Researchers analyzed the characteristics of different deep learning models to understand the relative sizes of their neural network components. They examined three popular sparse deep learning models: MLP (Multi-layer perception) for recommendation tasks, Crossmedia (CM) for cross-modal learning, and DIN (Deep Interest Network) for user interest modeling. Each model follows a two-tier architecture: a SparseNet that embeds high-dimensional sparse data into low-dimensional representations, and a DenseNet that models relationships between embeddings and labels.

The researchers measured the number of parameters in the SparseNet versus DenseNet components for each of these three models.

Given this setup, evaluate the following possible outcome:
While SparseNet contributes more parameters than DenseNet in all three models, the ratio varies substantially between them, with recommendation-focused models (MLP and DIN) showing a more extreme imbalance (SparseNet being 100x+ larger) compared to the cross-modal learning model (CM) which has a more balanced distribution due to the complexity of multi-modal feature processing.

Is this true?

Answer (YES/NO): NO